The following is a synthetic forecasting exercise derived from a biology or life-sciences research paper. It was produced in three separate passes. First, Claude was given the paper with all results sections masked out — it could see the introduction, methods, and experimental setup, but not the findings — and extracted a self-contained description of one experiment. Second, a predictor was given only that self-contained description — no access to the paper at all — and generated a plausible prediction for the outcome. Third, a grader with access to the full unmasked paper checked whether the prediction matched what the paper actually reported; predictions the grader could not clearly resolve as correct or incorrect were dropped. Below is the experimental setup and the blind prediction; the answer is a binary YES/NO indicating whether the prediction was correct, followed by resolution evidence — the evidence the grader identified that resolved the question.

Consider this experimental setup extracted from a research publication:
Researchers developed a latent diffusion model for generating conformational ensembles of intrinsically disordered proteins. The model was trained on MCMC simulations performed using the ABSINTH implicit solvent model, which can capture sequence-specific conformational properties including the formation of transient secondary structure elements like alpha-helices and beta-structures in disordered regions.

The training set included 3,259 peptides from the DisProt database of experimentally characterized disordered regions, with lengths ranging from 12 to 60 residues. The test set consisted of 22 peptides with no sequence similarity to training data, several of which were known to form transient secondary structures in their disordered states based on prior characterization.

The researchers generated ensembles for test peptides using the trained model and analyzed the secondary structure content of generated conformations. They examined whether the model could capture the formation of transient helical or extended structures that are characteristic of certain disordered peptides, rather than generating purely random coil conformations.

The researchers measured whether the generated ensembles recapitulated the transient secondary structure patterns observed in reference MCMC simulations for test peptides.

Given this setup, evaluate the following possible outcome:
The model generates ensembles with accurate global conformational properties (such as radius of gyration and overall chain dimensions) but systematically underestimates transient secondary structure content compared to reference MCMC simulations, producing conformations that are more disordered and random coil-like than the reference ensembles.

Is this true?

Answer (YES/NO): NO